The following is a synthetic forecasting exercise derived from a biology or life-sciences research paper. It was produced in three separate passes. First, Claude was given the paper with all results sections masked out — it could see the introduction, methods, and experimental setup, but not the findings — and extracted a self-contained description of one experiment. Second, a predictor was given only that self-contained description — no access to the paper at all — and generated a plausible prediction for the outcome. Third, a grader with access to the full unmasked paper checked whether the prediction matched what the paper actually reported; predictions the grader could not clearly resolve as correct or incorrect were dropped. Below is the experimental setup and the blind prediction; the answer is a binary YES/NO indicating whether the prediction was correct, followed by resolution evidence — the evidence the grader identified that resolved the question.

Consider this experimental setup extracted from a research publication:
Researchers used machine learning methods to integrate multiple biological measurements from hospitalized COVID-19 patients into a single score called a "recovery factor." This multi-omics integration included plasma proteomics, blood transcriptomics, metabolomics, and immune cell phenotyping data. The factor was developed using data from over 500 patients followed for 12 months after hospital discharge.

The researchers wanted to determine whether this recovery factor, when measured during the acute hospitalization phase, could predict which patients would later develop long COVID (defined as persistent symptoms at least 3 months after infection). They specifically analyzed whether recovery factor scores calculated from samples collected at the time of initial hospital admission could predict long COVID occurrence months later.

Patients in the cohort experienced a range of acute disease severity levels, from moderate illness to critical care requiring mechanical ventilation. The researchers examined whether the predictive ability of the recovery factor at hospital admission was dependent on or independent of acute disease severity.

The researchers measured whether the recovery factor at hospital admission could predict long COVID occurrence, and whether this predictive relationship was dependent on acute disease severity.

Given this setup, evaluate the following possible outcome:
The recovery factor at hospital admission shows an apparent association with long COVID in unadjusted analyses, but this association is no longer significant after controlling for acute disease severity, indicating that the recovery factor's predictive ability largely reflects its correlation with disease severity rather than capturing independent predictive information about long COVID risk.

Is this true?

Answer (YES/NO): NO